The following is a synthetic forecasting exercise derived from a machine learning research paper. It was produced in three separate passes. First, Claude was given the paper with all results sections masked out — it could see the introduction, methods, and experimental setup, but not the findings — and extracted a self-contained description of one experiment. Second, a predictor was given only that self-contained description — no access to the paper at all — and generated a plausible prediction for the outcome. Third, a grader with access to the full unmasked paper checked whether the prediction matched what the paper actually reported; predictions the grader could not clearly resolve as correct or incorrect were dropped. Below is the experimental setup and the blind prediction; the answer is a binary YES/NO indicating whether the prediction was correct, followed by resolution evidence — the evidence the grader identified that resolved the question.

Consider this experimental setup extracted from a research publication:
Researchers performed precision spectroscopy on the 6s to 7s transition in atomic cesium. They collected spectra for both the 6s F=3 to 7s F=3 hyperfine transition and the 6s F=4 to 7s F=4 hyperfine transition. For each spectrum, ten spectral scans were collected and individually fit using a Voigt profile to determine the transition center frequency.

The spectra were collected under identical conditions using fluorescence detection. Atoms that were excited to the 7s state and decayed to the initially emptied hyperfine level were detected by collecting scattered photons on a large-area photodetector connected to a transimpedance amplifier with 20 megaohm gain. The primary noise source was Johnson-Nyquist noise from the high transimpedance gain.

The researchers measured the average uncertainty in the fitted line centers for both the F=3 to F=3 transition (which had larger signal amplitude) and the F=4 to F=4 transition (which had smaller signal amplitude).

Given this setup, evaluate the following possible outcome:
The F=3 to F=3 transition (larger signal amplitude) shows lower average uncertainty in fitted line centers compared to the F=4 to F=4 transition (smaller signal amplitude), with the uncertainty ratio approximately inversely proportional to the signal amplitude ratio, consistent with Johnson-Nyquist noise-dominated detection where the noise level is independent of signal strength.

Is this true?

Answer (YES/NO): NO